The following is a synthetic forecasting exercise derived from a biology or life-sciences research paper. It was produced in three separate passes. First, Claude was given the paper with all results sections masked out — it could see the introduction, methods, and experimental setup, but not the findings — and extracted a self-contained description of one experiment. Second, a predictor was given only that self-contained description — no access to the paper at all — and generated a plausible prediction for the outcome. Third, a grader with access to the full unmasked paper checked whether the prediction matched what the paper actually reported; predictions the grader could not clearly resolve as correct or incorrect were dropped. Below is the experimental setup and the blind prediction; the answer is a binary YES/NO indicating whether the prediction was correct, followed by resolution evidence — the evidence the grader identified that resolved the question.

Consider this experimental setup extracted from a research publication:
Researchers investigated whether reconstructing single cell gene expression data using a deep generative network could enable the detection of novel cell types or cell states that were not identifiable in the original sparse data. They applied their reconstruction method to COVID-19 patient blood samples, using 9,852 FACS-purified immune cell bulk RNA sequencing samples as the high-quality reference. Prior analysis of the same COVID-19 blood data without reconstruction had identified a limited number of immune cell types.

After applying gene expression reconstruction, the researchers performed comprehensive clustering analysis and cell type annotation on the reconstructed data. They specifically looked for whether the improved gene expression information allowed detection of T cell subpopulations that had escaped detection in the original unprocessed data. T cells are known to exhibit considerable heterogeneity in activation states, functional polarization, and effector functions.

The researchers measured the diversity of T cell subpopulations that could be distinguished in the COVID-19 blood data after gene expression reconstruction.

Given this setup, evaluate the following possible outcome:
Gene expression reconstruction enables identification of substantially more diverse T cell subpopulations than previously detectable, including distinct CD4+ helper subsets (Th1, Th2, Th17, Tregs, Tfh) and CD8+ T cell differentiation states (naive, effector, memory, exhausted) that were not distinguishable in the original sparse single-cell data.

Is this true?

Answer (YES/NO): NO